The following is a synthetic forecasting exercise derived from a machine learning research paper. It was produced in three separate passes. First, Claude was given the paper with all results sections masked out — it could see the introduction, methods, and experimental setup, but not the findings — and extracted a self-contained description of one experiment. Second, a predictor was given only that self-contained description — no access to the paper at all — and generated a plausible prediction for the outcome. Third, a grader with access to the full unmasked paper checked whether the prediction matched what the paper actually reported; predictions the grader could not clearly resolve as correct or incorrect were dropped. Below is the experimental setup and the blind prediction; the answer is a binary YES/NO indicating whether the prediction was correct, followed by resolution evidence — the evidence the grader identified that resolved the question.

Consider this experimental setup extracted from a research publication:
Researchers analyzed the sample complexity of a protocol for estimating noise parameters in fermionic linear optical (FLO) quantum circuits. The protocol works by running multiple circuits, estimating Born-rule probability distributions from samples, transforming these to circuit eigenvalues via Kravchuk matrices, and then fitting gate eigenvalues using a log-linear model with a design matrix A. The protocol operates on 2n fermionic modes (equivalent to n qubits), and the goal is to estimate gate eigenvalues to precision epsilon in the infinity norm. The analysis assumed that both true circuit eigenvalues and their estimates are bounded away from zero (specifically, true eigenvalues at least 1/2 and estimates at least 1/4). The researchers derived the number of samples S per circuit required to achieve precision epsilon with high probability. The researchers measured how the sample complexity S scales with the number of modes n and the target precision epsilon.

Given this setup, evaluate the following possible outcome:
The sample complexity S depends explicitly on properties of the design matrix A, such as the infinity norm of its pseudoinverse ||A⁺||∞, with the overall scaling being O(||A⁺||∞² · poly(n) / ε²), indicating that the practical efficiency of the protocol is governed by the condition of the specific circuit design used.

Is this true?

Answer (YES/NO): YES